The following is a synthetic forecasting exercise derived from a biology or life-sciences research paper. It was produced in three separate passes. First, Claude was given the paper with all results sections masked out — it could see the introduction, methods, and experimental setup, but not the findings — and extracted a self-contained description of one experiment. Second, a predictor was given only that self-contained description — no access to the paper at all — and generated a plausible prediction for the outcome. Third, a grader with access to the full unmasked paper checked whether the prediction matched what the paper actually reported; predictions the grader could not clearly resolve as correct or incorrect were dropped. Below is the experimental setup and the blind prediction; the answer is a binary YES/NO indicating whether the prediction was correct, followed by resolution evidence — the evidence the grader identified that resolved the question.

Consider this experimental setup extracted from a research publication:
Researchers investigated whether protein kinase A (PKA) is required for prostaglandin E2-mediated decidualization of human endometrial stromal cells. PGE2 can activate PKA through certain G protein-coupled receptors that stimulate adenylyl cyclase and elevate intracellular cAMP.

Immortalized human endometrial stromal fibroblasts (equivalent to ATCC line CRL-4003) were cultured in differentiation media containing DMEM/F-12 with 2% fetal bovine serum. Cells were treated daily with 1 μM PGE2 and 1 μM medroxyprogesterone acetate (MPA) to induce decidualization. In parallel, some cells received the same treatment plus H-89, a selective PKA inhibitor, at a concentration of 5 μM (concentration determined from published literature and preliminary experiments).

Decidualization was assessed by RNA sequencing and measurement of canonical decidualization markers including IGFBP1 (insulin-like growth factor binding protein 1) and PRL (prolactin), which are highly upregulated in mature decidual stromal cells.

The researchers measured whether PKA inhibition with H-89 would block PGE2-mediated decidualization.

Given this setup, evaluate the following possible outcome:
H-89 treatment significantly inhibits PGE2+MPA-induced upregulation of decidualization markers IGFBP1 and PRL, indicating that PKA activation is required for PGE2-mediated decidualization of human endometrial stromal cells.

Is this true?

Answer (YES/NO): YES